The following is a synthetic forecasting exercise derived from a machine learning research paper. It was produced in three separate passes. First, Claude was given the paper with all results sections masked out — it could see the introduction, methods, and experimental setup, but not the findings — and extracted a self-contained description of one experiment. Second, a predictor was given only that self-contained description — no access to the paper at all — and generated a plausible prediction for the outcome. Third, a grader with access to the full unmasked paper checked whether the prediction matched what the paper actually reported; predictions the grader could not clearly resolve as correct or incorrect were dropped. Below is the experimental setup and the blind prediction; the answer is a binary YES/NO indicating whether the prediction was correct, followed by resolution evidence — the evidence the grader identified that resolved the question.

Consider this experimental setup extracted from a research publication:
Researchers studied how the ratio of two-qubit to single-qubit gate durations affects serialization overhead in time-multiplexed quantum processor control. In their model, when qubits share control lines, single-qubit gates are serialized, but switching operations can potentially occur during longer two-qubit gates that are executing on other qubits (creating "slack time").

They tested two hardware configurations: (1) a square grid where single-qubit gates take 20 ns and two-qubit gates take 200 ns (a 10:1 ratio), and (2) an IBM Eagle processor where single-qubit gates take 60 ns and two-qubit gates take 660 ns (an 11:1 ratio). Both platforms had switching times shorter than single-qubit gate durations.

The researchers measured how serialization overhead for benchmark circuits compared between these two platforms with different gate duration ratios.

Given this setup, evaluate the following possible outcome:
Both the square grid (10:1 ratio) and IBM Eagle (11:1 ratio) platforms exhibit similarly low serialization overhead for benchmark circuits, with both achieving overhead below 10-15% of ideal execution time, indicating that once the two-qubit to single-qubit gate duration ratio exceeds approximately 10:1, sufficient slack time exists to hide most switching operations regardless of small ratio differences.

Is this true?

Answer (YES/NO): NO